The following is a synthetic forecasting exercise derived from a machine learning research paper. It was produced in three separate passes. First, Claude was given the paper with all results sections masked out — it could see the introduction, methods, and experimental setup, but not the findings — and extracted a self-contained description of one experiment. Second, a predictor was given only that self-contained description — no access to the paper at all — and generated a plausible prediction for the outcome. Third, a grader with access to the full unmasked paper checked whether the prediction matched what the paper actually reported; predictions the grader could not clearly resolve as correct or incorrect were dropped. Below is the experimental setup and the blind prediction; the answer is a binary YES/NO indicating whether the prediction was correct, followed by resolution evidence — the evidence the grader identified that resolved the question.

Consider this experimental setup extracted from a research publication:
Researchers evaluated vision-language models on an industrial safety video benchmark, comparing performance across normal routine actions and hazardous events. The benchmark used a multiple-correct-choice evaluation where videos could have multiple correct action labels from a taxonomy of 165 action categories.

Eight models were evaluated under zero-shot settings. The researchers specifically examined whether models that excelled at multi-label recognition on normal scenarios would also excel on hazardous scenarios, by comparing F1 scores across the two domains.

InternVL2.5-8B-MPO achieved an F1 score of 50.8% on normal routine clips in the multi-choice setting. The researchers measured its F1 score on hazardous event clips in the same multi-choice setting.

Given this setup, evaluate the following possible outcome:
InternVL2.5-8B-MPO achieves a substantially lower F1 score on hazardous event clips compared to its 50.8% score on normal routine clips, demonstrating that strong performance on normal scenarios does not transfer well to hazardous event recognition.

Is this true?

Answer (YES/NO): NO